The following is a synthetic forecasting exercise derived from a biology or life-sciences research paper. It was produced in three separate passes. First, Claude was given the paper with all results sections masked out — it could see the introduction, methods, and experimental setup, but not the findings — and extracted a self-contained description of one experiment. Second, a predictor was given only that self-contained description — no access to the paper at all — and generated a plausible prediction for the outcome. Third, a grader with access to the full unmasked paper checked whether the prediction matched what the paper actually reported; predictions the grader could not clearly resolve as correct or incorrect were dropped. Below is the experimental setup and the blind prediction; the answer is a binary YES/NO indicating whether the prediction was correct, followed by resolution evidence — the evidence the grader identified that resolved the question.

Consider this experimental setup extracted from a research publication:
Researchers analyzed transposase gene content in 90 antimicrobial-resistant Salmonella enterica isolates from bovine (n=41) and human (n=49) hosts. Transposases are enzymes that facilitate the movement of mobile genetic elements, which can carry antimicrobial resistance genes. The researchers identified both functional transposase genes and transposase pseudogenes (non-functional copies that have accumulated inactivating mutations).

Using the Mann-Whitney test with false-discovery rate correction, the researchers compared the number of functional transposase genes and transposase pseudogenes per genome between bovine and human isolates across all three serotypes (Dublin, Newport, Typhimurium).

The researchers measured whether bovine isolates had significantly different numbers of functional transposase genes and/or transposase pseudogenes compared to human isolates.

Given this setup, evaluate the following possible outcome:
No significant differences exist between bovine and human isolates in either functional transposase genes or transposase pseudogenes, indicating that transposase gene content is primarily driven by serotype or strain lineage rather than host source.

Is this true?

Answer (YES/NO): NO